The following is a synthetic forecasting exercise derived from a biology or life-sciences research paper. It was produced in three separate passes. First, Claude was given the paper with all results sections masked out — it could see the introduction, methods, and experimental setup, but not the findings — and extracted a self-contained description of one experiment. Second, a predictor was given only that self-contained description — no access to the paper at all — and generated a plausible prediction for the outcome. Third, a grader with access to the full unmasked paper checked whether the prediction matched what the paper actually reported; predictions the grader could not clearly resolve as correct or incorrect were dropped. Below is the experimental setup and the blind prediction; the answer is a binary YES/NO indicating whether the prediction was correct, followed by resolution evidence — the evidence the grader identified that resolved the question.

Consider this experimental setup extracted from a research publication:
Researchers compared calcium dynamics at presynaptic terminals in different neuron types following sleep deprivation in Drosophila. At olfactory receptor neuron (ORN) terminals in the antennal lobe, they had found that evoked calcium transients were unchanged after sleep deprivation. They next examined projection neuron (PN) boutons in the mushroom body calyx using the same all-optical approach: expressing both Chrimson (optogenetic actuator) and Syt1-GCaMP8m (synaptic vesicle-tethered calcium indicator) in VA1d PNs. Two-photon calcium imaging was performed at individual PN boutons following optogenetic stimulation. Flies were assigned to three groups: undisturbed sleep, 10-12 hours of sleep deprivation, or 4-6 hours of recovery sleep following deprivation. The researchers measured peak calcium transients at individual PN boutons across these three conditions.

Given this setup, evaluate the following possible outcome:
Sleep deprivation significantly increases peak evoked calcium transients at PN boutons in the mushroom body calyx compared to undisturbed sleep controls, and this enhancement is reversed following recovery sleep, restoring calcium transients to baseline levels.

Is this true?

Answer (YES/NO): NO